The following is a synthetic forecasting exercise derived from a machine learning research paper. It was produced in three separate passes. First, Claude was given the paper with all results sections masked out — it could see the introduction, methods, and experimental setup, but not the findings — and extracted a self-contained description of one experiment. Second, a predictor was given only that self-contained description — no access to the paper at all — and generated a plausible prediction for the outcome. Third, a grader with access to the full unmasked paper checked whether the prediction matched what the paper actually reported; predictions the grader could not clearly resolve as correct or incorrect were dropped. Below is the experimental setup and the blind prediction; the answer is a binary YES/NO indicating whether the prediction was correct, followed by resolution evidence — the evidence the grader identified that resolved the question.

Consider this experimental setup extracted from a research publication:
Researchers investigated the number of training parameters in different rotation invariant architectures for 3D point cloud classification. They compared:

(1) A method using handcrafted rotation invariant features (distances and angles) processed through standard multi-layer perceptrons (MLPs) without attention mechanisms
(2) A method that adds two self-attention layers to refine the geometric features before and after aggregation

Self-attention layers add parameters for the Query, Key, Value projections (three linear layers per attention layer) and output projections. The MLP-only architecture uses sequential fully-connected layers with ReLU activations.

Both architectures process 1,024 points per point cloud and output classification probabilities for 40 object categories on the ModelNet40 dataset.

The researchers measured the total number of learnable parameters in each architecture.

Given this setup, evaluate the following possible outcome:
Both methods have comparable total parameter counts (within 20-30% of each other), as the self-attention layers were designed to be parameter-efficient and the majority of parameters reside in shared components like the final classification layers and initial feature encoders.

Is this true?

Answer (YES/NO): NO